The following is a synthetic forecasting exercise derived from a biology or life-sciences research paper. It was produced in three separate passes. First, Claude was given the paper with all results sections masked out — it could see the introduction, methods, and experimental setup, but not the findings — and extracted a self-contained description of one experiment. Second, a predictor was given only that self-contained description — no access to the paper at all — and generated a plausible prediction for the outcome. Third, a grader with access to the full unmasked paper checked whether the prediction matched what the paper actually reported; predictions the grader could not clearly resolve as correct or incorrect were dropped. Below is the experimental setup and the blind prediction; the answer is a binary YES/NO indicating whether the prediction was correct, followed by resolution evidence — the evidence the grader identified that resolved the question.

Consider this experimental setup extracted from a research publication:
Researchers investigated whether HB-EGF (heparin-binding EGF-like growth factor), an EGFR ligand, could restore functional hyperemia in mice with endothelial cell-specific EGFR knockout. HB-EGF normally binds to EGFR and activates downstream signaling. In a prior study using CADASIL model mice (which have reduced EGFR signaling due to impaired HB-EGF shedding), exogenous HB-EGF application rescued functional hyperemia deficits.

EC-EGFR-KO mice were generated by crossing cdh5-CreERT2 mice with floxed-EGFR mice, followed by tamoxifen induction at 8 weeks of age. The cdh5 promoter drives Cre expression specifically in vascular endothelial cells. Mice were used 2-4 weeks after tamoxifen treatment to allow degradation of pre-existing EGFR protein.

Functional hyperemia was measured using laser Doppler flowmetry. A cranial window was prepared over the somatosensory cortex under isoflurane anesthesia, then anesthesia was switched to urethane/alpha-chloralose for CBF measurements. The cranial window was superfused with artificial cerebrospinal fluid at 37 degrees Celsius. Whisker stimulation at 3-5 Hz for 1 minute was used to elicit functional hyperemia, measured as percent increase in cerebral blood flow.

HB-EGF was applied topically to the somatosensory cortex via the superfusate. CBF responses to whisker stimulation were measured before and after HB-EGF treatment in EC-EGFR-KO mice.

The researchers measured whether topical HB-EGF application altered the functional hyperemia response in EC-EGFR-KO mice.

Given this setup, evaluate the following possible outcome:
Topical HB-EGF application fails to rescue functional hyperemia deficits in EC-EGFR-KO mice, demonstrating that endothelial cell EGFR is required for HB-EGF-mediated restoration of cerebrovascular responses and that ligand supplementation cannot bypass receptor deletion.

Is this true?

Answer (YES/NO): YES